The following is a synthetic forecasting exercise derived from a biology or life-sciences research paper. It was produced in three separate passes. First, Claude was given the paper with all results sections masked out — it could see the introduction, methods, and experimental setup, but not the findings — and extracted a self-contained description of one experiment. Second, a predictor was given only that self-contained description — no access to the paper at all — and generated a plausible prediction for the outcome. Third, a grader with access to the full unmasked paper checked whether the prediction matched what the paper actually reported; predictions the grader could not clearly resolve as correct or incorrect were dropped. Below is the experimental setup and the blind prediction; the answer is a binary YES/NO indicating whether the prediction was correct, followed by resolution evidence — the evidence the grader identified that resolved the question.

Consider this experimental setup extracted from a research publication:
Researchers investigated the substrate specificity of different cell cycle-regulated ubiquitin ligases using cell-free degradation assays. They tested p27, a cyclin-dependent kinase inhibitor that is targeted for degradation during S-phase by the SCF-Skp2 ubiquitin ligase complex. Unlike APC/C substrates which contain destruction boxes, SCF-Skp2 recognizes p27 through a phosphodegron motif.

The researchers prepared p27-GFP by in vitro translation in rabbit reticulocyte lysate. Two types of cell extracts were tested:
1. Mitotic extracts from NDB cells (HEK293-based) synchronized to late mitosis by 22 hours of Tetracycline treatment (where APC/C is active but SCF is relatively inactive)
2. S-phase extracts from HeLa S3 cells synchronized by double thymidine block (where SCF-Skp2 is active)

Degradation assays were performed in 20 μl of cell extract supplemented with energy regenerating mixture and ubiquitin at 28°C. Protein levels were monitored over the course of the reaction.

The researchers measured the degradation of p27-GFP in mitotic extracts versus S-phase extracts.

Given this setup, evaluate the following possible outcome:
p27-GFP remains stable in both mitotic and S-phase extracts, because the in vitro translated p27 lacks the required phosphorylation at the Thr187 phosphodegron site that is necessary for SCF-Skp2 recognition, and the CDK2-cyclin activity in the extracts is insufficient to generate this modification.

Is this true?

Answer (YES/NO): NO